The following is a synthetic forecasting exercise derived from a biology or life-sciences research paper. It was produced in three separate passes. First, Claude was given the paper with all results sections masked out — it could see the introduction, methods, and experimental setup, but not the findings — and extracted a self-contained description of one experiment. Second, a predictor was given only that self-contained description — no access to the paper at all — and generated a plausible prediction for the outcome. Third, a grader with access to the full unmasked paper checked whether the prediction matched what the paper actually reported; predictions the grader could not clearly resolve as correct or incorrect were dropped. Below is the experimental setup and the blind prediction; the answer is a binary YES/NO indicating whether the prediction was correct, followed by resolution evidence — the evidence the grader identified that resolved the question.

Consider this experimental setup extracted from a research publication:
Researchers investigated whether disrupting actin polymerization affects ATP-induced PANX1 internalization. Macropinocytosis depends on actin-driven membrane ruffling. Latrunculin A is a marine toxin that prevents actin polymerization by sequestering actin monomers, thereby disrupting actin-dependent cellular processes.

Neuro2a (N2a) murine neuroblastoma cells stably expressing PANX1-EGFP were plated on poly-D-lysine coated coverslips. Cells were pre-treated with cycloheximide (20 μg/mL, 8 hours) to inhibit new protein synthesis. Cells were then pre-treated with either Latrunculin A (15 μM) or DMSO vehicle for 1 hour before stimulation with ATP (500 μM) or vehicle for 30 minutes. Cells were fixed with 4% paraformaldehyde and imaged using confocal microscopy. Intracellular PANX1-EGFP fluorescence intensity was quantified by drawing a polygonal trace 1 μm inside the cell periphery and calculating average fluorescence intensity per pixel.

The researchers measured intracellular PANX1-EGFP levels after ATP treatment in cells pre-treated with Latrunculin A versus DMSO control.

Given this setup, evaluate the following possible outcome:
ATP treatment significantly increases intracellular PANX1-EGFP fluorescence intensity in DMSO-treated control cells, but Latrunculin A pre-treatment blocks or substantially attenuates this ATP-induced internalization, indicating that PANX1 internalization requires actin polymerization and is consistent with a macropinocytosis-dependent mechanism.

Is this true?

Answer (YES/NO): YES